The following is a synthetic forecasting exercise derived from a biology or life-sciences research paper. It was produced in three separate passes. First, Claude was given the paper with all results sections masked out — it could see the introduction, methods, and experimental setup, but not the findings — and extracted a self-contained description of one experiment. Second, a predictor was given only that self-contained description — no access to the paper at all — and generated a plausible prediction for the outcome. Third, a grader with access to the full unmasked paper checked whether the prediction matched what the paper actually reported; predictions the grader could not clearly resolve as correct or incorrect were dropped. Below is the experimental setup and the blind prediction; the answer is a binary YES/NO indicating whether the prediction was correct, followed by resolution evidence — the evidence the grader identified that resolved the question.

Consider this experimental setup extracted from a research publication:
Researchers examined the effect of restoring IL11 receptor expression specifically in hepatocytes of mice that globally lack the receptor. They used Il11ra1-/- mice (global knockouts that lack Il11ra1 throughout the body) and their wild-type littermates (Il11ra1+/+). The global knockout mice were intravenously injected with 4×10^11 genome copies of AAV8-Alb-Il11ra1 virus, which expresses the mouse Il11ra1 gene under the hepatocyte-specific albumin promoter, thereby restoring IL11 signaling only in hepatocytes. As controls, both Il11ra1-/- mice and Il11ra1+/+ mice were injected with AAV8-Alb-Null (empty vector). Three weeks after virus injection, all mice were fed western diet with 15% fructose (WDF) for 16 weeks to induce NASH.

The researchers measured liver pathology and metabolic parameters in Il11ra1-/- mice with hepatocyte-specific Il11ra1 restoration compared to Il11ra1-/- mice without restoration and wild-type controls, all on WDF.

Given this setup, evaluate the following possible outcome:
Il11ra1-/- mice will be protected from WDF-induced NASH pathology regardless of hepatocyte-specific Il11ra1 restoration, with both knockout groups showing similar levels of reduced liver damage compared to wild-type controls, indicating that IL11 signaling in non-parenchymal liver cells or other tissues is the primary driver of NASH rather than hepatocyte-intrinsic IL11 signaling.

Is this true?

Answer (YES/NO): NO